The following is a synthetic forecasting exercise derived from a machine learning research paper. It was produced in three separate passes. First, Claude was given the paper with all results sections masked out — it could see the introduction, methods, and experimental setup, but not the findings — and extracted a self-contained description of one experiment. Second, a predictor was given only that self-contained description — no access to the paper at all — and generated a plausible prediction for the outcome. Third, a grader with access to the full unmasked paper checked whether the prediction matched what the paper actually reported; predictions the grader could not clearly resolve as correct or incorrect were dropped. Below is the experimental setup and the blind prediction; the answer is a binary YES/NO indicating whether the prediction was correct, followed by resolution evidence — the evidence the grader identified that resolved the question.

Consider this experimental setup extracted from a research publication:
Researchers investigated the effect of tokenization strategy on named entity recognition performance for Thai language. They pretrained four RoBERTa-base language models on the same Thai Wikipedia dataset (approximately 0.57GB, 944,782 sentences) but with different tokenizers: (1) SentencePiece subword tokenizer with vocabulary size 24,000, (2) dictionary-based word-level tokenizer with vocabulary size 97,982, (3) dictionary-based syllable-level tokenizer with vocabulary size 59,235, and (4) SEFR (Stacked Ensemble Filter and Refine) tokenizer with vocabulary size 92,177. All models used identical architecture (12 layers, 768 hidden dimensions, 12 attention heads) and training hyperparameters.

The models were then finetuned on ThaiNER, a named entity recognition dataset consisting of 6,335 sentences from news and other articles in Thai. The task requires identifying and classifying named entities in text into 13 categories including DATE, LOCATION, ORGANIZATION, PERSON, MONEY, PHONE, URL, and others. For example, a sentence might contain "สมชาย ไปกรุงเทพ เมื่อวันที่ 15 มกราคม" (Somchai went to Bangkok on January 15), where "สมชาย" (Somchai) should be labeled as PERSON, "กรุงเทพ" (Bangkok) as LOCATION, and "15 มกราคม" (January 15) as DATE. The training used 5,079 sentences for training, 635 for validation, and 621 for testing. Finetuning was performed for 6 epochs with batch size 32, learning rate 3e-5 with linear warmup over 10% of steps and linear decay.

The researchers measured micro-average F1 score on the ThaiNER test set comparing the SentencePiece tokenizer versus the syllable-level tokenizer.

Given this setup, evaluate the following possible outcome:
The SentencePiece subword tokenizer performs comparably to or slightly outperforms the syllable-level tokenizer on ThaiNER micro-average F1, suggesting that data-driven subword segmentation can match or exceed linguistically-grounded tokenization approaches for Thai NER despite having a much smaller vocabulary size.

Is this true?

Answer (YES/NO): NO